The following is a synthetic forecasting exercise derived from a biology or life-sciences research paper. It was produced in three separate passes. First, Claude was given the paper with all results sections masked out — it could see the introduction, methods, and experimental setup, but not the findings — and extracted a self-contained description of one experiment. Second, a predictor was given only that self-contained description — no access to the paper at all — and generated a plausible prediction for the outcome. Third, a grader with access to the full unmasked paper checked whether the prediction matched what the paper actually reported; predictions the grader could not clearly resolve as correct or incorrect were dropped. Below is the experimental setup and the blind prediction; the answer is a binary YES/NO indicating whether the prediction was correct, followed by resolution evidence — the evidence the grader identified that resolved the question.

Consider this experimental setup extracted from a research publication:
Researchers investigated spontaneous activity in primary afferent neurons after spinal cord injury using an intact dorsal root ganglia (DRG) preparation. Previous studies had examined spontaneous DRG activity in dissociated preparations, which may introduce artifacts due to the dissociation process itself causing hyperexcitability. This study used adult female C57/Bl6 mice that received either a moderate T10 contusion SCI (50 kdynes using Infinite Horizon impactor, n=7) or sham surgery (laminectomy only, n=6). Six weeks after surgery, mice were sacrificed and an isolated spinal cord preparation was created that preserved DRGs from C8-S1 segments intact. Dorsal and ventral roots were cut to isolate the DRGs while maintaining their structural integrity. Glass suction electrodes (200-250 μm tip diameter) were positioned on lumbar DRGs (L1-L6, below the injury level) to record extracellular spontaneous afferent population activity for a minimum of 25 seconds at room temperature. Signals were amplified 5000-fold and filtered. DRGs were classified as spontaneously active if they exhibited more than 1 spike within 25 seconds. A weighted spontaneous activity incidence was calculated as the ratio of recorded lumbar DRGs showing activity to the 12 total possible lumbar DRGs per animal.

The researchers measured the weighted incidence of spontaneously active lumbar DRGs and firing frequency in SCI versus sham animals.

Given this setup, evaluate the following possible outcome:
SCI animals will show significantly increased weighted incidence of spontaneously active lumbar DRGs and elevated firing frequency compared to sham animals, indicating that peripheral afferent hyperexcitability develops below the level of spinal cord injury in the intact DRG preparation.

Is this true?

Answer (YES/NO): YES